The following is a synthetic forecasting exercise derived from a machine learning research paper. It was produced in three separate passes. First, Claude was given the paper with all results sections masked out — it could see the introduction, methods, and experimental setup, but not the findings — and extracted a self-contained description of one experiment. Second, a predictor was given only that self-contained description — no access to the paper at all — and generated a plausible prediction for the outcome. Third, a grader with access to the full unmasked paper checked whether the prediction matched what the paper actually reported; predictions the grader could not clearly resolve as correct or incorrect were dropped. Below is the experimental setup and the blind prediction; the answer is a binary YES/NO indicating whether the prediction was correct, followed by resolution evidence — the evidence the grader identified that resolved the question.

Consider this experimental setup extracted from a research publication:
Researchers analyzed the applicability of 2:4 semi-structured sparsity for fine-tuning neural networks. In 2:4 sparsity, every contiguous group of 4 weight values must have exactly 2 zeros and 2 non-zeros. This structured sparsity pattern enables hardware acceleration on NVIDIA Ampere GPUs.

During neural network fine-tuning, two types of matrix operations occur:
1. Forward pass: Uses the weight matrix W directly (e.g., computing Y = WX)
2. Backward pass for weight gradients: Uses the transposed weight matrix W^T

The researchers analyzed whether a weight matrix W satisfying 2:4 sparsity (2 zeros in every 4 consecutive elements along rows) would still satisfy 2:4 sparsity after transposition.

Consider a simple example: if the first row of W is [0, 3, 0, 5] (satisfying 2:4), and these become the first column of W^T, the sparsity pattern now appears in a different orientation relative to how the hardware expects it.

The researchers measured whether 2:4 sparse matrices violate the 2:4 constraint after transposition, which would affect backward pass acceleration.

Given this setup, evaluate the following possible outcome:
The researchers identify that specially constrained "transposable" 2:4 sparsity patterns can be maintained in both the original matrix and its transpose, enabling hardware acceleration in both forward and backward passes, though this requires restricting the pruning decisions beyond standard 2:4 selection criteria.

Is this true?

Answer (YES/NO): NO